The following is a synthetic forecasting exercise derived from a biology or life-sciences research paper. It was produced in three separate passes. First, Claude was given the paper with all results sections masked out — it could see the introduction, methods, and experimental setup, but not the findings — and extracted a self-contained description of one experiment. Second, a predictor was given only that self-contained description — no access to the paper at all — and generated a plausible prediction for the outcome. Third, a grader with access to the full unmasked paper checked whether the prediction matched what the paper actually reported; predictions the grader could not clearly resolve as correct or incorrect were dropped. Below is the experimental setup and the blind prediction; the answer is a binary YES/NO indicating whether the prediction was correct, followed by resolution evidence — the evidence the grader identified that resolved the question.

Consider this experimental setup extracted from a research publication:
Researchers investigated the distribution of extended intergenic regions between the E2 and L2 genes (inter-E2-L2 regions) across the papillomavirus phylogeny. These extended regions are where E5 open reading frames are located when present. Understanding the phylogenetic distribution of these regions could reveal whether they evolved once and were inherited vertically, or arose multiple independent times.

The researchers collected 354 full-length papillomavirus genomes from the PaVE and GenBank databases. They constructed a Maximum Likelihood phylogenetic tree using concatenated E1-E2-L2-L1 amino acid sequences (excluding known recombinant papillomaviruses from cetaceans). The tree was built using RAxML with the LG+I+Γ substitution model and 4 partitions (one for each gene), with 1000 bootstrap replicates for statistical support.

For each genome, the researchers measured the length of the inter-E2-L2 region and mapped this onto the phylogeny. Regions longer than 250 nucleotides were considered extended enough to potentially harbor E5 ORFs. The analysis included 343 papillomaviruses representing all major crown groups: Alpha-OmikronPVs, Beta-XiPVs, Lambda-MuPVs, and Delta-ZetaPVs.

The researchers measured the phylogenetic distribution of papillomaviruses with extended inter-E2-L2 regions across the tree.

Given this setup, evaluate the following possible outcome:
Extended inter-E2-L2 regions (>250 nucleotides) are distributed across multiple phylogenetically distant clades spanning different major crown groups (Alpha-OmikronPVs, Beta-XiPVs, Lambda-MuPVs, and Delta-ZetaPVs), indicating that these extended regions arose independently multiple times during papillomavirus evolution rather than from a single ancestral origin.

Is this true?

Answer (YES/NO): YES